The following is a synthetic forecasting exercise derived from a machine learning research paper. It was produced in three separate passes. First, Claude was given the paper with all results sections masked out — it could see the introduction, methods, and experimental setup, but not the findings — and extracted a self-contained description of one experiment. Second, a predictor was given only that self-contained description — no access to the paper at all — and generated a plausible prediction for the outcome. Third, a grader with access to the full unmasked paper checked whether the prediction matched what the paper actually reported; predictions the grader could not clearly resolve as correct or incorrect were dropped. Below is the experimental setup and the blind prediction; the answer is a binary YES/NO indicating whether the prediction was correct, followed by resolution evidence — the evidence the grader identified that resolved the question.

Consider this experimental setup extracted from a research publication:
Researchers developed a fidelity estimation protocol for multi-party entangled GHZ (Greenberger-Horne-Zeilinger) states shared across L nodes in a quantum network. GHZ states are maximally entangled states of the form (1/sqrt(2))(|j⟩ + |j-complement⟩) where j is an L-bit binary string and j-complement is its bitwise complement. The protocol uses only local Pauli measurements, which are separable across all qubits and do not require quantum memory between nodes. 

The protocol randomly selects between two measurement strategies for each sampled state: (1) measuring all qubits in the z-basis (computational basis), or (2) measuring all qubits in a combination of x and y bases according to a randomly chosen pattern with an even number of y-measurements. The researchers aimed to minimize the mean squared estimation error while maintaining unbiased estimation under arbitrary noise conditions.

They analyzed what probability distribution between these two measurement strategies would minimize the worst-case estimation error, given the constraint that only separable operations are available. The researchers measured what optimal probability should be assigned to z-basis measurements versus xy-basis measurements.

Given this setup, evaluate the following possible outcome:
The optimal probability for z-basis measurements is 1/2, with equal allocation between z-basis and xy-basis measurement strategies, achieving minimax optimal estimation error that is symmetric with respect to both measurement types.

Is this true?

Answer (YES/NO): NO